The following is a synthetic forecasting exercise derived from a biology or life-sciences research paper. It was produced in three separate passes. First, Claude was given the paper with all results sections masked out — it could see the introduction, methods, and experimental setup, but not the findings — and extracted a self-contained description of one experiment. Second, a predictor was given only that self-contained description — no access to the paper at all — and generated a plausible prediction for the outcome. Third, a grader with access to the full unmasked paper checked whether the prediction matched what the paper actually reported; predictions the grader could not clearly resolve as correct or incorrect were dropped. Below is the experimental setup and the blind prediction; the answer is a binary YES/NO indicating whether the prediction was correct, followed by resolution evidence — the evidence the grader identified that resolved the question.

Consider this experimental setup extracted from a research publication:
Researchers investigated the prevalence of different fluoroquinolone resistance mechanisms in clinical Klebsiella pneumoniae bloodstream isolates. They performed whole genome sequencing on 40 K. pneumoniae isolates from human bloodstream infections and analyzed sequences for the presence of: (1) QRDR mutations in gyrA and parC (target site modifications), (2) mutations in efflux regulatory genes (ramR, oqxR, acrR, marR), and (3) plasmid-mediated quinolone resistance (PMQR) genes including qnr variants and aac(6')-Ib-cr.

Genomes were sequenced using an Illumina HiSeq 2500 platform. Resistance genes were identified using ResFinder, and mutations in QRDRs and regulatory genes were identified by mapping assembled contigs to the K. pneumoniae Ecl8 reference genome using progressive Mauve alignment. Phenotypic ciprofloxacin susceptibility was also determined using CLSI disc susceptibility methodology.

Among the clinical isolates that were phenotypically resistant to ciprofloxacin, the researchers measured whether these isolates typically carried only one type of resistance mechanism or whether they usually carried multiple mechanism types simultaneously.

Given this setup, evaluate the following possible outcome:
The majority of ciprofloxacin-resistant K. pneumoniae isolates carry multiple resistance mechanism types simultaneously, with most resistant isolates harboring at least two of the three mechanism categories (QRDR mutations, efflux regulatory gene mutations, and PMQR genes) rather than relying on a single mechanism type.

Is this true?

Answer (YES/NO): NO